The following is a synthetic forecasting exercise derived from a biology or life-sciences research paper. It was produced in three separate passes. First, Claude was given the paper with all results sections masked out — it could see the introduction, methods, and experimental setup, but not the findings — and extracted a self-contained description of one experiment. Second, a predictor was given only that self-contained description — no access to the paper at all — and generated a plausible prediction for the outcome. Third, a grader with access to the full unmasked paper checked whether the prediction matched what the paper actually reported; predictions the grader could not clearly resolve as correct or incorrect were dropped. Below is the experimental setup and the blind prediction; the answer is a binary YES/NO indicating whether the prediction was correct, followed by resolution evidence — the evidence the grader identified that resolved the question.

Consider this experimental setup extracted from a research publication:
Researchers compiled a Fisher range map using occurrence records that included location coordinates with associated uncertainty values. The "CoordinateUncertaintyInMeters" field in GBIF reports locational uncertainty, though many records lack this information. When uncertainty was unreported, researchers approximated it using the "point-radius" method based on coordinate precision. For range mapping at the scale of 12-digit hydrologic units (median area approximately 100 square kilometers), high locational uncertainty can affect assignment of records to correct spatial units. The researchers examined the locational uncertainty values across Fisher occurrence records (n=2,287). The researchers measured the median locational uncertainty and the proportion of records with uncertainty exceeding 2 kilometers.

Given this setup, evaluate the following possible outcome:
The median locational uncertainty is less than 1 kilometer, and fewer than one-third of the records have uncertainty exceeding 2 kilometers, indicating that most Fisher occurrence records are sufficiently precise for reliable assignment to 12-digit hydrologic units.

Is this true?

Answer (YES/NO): YES